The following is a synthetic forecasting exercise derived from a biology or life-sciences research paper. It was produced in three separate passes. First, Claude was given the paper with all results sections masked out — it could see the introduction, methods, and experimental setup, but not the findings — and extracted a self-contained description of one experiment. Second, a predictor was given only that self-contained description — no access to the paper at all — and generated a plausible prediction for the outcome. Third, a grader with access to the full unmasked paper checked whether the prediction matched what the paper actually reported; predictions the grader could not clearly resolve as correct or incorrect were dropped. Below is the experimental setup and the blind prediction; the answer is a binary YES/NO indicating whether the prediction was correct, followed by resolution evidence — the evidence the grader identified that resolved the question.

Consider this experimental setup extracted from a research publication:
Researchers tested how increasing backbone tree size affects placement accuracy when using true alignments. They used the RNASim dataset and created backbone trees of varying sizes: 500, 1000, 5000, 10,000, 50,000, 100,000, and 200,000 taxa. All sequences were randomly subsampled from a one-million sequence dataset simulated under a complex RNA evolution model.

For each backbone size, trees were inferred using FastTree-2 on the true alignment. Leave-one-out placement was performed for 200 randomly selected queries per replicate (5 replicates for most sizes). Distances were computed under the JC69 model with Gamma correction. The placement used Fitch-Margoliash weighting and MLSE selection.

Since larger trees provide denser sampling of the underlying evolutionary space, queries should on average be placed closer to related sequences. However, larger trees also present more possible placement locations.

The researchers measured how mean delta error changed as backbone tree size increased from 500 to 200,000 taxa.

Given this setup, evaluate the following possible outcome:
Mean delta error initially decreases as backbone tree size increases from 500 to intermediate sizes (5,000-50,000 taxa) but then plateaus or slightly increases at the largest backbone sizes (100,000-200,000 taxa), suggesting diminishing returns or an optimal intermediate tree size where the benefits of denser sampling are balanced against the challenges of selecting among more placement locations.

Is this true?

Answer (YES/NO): NO